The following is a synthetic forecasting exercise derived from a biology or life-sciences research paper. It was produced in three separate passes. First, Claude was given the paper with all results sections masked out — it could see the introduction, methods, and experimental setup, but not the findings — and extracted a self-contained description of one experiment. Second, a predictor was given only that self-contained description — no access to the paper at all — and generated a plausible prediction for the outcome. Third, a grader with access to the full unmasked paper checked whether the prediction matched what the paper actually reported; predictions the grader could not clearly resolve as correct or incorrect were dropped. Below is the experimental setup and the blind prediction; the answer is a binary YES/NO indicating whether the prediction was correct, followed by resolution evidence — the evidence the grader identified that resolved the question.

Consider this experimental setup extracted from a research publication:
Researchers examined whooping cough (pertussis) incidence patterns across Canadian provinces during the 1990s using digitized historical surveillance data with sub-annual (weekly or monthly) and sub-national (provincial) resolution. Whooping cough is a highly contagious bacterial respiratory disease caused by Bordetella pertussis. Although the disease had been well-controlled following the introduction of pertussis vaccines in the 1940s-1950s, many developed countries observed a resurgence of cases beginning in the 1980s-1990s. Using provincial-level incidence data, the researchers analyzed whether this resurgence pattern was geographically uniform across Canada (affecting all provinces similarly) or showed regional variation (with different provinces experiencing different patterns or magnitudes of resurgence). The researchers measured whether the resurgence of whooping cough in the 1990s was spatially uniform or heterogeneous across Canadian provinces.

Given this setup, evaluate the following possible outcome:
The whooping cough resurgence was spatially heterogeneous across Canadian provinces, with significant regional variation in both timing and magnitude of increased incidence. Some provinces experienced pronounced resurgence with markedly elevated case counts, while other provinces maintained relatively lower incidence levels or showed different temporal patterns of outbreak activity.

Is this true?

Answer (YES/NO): YES